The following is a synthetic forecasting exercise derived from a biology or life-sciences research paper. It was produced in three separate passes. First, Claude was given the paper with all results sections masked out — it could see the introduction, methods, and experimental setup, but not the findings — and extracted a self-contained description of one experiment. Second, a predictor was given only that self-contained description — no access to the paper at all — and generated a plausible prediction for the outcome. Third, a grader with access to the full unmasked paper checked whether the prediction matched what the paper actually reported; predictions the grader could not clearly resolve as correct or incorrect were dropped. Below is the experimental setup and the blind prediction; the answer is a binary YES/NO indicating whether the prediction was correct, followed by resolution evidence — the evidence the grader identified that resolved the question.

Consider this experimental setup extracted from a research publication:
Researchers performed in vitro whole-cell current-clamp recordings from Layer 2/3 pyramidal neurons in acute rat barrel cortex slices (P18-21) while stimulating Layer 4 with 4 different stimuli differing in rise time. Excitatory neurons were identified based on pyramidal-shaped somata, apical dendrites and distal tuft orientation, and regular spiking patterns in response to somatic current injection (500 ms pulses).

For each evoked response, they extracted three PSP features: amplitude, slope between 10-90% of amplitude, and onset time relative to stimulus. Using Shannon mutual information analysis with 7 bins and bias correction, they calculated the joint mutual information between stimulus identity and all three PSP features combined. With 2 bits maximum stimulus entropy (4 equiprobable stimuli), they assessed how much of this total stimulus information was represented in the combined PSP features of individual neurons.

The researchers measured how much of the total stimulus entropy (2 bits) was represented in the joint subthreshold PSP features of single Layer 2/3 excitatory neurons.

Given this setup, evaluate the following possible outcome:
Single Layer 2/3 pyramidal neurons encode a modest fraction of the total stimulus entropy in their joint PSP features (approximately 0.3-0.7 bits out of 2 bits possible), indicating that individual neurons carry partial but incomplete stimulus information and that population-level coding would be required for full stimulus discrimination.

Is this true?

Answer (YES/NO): NO